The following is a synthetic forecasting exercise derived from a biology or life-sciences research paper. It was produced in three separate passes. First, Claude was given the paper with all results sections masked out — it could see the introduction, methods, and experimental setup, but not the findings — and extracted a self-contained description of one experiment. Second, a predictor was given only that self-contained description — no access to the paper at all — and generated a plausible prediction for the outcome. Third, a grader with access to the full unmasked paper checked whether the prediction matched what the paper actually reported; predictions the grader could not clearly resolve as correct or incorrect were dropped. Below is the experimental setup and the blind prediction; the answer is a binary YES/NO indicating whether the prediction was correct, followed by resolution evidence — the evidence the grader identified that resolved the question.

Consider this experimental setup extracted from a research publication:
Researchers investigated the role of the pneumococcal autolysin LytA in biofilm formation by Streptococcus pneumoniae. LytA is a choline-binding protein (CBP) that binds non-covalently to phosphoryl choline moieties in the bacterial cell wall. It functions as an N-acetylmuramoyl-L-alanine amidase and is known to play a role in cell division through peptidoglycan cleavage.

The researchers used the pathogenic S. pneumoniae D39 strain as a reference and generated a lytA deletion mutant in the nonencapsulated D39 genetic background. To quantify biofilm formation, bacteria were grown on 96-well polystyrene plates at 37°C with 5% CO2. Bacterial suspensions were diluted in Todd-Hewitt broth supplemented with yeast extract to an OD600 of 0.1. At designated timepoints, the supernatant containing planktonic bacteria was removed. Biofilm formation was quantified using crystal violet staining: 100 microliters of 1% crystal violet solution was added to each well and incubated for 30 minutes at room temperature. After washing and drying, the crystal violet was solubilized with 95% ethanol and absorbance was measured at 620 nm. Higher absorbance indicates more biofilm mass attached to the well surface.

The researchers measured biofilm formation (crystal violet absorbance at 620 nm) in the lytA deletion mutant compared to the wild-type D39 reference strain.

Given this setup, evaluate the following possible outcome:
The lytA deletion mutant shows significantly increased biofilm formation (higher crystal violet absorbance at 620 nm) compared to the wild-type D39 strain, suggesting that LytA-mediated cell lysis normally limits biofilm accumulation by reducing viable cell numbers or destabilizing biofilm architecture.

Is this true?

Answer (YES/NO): YES